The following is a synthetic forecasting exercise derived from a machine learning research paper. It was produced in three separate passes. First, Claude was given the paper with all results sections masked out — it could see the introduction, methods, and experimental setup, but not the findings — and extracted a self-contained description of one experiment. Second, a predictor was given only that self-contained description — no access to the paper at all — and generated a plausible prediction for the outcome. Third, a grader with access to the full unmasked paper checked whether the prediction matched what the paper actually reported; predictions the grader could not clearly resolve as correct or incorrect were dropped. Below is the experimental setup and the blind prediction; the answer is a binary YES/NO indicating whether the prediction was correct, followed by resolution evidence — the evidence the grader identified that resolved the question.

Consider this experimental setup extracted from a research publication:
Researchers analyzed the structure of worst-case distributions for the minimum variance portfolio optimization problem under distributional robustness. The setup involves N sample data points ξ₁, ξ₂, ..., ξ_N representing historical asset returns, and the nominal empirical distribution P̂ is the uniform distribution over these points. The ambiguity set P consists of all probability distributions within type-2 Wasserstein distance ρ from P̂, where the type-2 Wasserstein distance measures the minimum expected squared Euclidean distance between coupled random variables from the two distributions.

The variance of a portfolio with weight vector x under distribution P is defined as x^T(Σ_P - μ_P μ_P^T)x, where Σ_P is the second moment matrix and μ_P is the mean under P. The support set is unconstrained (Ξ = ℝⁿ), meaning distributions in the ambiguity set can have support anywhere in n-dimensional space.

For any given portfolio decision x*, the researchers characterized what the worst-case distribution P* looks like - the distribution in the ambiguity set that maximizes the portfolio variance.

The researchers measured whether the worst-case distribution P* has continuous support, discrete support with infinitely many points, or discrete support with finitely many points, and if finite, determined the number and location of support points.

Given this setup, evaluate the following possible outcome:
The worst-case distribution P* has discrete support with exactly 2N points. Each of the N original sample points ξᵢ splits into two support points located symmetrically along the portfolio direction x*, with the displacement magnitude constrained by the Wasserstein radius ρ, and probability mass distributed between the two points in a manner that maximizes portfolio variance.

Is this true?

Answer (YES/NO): NO